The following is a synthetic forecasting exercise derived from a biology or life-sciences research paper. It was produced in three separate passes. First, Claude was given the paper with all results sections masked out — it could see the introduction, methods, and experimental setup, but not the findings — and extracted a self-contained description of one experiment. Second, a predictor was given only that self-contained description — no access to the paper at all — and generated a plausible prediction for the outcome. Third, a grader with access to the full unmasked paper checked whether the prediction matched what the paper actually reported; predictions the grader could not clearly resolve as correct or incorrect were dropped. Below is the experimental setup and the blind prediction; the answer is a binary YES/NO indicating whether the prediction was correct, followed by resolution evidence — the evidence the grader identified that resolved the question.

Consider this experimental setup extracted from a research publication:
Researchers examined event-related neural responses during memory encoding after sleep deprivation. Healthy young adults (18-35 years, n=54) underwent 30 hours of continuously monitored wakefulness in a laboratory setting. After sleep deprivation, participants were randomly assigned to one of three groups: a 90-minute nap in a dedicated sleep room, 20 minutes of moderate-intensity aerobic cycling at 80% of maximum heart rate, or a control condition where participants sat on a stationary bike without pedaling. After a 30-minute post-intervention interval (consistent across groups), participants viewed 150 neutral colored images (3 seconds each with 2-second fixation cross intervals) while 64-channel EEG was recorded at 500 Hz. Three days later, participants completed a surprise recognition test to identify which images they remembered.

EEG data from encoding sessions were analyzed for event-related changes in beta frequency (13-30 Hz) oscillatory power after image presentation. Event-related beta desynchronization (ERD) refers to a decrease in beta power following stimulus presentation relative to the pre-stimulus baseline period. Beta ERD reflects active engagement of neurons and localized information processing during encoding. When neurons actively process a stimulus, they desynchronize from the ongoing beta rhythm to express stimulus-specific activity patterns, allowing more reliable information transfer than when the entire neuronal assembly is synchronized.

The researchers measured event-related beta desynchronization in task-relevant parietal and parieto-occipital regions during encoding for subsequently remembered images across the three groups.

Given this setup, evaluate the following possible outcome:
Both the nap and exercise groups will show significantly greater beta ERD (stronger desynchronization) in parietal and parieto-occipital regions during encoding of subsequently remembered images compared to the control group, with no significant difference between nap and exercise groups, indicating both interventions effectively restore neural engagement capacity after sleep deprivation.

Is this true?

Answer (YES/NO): NO